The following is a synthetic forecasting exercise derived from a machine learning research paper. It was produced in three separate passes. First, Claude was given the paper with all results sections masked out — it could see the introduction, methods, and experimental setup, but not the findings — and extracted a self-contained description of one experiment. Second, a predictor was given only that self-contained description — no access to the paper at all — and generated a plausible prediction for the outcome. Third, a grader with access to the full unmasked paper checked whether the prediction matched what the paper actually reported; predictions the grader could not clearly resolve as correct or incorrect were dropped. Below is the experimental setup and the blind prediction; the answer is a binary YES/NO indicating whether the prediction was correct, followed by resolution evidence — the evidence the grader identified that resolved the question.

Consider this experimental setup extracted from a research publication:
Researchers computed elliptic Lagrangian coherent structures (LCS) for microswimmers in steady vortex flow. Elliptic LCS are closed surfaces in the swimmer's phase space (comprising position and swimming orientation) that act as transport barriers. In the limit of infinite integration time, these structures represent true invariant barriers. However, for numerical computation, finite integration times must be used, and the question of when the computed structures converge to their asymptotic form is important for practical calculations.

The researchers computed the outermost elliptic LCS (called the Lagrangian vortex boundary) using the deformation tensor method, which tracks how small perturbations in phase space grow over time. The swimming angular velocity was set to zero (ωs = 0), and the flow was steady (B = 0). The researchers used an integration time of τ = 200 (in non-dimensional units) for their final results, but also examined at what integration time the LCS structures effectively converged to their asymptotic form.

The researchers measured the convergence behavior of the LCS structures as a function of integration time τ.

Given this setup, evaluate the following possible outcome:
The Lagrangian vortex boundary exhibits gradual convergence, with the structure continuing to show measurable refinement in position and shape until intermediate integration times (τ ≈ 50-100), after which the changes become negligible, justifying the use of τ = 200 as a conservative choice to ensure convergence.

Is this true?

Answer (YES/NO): NO